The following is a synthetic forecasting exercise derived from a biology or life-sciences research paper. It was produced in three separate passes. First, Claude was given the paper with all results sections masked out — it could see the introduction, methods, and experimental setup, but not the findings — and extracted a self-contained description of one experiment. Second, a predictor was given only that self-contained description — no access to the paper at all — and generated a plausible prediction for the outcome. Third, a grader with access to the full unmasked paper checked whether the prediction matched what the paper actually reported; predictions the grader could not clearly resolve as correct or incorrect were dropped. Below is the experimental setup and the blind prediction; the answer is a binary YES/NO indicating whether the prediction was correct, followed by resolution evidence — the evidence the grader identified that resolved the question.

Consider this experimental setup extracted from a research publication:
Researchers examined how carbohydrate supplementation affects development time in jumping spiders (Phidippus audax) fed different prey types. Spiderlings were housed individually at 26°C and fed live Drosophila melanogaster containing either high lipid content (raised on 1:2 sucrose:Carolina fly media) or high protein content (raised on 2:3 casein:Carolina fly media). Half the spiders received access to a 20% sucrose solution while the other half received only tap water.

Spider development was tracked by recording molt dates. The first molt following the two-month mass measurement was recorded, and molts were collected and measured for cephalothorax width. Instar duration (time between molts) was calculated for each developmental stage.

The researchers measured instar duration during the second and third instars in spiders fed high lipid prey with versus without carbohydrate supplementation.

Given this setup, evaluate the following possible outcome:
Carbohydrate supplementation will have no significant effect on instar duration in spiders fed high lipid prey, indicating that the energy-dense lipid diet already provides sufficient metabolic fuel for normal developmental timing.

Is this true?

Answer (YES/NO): NO